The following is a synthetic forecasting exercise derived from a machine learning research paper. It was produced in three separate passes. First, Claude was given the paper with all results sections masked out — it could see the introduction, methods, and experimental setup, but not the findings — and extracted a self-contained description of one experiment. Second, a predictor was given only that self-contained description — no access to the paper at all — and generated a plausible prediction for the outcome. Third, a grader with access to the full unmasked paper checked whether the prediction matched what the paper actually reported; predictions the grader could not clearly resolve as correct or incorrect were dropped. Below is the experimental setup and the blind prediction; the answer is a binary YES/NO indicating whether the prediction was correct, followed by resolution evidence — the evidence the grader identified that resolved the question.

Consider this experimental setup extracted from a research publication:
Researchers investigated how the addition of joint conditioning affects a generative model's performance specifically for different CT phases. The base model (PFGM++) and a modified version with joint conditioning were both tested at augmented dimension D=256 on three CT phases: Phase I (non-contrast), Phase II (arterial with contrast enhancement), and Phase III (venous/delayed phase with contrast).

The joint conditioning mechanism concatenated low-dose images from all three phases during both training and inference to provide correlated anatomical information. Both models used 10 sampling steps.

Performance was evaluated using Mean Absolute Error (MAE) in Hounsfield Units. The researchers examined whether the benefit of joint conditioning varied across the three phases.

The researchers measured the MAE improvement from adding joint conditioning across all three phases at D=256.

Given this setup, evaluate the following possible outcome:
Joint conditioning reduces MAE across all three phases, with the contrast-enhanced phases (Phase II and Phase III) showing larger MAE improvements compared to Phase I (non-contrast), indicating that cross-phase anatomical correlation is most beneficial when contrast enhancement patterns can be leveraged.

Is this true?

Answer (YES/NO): NO